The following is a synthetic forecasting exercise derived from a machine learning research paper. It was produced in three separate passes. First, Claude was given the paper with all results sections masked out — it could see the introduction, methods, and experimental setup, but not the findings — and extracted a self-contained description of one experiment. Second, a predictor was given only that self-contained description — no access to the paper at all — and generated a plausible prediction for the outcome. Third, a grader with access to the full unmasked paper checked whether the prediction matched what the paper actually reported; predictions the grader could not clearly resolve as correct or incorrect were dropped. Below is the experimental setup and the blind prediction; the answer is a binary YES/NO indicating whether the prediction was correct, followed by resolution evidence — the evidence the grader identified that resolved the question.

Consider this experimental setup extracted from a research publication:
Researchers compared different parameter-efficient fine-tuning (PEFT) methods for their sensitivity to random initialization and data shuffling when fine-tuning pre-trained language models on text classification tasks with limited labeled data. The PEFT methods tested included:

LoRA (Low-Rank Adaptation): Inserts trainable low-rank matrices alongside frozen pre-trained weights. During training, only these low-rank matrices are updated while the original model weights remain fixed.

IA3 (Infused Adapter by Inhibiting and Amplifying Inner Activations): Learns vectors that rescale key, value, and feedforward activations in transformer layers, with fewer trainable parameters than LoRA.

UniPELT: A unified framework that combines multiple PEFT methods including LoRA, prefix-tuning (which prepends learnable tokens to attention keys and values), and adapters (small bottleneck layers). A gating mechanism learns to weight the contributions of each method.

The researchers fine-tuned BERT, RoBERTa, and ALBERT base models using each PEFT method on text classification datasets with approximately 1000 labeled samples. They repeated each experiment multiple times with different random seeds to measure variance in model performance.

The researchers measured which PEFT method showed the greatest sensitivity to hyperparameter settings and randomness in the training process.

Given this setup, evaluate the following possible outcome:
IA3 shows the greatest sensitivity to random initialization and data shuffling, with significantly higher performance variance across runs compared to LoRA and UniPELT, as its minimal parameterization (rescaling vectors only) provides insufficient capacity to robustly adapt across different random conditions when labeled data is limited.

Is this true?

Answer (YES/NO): NO